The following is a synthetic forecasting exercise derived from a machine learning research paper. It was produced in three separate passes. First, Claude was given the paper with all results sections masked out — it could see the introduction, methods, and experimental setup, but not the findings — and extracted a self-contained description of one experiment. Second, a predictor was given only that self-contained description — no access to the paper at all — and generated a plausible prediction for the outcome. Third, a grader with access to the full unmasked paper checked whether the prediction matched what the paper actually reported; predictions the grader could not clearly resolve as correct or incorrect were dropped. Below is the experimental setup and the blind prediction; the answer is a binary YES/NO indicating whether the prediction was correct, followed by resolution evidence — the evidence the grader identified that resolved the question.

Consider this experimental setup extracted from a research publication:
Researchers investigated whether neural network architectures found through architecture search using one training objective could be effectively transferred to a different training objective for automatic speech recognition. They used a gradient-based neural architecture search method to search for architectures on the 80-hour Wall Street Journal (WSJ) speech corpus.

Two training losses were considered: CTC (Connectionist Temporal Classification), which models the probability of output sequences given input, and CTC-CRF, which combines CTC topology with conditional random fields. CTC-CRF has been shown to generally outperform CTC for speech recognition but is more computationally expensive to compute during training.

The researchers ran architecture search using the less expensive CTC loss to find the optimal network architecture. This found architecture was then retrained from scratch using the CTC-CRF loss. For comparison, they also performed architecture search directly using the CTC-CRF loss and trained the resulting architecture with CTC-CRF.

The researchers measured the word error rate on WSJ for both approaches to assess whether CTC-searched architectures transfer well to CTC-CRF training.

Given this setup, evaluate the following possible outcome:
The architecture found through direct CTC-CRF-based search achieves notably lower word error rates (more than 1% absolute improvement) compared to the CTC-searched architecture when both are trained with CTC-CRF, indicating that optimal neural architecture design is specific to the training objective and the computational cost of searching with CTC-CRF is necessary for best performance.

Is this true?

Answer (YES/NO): NO